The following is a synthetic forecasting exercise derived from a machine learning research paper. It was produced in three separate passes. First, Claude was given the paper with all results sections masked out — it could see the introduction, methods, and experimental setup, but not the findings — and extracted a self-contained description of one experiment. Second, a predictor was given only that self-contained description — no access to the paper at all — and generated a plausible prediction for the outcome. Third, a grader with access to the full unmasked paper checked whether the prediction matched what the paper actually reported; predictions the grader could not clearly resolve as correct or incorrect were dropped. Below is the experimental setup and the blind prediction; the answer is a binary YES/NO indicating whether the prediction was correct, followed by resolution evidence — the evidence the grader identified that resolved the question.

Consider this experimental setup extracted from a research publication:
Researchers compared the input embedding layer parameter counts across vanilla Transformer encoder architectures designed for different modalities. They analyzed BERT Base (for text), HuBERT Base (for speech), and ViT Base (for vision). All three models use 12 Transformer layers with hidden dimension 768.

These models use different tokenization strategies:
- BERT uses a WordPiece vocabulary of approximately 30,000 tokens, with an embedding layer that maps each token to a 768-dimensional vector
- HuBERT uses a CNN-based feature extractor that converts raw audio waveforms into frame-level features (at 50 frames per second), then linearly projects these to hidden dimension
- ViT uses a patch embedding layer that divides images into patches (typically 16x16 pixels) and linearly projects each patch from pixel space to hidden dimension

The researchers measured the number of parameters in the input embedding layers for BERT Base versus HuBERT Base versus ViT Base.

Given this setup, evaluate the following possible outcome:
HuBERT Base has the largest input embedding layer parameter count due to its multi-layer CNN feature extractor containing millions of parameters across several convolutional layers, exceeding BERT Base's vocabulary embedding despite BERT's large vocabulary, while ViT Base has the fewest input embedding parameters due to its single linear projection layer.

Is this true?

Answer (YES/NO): NO